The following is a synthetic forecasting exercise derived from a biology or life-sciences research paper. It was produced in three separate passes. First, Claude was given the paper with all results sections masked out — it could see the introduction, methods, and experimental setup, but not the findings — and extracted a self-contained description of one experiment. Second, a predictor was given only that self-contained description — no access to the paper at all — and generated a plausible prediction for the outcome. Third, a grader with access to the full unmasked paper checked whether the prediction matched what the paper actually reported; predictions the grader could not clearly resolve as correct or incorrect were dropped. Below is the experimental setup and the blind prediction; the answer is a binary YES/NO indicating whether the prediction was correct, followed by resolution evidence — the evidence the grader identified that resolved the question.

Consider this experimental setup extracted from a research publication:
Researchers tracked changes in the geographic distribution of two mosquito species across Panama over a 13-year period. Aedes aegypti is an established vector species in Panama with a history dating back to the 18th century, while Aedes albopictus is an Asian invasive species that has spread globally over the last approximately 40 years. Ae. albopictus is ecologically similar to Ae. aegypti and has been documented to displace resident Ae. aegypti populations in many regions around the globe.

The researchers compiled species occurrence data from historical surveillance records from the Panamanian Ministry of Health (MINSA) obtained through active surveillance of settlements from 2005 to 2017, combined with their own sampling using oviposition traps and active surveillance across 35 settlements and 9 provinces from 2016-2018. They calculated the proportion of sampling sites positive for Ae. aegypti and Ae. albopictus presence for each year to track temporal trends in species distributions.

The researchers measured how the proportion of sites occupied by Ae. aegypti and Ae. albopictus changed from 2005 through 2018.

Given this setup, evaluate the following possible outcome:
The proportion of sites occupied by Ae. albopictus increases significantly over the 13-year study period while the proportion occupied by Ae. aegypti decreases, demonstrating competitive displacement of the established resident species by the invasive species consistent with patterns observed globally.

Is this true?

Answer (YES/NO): YES